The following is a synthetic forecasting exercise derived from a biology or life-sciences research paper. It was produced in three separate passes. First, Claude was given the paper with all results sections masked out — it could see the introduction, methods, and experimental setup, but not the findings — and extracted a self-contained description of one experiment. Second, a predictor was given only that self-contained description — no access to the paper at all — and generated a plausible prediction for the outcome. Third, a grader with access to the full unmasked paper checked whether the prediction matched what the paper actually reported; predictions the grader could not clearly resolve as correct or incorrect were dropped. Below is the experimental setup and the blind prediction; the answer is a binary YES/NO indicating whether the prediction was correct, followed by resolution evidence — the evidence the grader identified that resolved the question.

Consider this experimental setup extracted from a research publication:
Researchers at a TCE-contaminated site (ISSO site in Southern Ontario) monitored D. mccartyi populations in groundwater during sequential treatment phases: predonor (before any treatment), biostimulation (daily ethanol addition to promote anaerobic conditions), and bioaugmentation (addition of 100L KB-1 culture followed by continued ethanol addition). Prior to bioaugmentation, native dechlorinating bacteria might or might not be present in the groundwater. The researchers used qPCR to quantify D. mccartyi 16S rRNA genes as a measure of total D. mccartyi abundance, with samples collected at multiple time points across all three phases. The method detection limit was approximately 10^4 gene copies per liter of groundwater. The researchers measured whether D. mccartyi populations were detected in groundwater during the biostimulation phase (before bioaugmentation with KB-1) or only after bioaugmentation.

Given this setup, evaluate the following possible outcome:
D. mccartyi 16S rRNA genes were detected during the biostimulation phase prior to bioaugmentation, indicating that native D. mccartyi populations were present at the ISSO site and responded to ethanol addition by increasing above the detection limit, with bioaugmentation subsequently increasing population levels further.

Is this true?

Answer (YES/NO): YES